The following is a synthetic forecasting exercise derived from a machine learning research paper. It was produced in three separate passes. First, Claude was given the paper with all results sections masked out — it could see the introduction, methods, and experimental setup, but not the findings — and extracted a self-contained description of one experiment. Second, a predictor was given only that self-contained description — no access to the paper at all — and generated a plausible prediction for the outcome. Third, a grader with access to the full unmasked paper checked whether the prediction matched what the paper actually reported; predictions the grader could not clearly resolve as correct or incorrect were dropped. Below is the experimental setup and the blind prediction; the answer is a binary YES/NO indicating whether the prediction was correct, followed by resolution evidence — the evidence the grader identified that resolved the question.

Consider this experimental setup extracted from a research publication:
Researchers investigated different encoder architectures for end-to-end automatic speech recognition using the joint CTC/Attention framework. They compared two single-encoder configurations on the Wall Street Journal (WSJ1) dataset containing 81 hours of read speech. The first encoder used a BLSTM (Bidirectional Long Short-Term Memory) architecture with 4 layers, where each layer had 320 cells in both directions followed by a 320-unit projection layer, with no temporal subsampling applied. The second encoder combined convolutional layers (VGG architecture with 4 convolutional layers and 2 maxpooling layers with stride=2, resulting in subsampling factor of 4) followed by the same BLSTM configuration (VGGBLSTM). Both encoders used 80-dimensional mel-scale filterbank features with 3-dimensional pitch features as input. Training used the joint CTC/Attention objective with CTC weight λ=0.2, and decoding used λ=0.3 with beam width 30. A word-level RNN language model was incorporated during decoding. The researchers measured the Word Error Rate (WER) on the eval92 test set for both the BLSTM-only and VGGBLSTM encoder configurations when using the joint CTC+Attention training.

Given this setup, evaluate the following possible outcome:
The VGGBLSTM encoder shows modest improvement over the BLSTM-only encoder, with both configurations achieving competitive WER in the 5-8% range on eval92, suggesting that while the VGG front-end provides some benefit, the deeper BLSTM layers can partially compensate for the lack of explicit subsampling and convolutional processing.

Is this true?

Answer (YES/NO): NO